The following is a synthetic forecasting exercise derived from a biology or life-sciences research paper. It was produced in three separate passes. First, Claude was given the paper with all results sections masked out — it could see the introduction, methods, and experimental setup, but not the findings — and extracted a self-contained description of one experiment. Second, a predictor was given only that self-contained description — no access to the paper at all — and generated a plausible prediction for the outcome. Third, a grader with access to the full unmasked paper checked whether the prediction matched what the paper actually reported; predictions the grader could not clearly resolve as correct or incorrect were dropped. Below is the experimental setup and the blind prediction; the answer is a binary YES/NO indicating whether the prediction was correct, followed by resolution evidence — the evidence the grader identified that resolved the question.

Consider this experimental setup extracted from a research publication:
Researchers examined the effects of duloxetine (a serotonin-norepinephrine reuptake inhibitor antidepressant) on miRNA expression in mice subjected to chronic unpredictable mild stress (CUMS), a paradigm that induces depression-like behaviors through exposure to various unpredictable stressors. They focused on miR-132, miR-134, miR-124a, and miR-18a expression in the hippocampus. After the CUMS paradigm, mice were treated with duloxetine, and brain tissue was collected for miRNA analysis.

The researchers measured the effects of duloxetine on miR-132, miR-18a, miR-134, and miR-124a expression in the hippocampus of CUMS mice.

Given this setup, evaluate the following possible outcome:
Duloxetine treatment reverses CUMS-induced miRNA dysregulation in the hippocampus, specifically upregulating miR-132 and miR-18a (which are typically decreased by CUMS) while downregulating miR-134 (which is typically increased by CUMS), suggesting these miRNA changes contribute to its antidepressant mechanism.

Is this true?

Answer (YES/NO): NO